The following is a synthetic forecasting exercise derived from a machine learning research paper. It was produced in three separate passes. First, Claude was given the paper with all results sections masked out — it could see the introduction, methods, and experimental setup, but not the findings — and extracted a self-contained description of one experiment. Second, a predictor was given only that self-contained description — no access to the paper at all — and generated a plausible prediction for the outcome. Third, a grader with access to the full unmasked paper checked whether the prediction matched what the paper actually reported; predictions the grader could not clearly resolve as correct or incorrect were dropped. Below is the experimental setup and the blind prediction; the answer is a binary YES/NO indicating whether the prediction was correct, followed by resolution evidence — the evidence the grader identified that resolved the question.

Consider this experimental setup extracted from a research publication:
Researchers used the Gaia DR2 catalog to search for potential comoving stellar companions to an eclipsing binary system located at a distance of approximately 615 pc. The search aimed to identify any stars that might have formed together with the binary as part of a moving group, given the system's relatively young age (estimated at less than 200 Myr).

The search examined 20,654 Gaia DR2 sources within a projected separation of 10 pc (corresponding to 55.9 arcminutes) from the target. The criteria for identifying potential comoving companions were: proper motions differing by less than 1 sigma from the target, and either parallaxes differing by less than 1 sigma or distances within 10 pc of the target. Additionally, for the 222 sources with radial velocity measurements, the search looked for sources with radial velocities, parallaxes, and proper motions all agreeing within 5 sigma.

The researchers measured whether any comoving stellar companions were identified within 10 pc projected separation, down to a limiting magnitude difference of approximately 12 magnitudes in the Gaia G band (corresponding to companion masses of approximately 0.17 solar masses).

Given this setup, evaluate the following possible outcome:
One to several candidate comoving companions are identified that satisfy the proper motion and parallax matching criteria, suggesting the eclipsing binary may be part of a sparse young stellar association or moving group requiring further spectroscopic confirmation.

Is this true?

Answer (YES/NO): NO